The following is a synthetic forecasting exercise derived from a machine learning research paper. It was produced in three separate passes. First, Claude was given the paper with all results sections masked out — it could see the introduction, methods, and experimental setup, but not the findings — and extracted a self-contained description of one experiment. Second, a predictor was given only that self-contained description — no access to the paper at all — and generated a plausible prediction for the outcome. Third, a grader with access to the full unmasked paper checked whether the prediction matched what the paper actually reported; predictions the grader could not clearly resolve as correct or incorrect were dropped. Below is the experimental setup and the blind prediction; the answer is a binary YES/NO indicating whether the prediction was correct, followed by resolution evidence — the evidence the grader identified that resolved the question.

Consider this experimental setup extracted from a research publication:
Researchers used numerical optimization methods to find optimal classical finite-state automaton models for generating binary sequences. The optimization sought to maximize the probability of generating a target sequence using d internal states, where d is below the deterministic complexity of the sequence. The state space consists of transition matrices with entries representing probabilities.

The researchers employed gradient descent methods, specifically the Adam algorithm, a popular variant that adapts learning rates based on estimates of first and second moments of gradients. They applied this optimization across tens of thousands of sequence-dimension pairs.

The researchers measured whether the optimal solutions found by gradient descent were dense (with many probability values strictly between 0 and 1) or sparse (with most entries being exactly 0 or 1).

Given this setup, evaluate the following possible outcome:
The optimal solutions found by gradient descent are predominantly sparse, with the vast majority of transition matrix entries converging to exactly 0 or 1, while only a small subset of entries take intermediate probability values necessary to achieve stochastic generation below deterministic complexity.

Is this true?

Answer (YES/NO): YES